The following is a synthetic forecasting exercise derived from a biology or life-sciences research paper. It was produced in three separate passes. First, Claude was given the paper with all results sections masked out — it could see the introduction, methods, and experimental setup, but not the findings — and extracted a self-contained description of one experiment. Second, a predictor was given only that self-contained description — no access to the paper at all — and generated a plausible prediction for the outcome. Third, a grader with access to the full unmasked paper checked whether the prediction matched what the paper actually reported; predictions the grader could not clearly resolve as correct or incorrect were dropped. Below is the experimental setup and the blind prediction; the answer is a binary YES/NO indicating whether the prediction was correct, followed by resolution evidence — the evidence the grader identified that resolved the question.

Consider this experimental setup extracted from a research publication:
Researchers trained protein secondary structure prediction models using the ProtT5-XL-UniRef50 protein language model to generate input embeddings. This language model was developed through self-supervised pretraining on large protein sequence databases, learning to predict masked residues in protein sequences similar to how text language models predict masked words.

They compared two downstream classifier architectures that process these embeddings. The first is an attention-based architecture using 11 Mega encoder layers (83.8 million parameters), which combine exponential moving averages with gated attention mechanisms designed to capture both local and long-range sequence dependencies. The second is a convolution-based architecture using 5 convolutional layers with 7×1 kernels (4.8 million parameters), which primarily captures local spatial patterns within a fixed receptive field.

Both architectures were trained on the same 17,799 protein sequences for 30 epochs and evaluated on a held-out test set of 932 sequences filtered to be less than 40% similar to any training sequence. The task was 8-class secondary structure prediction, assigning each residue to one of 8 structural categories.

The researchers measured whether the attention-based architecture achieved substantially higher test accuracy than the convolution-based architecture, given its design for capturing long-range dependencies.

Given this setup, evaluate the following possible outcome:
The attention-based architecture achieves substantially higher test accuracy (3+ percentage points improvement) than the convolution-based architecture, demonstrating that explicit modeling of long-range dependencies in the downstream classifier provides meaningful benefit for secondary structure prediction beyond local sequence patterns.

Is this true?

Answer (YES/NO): NO